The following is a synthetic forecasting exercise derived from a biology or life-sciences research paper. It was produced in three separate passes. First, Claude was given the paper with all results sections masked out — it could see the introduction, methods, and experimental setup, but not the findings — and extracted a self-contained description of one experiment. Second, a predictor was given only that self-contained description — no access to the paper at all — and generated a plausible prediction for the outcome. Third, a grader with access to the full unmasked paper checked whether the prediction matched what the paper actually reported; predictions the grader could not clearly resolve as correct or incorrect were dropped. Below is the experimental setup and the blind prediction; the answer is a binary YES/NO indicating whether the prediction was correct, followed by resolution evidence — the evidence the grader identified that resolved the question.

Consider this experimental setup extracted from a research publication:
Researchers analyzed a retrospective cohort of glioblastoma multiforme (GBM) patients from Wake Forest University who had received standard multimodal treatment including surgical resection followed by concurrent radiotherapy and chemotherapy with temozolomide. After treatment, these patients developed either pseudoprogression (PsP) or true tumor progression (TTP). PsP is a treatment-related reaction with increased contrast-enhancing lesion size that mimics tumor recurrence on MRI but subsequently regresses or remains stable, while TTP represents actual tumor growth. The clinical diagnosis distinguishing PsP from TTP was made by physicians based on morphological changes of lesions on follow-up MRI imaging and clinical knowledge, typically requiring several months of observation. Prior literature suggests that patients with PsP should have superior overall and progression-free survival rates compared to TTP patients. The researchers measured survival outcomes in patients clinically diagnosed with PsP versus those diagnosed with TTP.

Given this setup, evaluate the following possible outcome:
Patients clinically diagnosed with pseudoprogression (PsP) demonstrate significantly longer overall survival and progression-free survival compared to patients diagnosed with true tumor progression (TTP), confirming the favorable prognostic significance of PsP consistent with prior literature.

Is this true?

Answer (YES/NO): NO